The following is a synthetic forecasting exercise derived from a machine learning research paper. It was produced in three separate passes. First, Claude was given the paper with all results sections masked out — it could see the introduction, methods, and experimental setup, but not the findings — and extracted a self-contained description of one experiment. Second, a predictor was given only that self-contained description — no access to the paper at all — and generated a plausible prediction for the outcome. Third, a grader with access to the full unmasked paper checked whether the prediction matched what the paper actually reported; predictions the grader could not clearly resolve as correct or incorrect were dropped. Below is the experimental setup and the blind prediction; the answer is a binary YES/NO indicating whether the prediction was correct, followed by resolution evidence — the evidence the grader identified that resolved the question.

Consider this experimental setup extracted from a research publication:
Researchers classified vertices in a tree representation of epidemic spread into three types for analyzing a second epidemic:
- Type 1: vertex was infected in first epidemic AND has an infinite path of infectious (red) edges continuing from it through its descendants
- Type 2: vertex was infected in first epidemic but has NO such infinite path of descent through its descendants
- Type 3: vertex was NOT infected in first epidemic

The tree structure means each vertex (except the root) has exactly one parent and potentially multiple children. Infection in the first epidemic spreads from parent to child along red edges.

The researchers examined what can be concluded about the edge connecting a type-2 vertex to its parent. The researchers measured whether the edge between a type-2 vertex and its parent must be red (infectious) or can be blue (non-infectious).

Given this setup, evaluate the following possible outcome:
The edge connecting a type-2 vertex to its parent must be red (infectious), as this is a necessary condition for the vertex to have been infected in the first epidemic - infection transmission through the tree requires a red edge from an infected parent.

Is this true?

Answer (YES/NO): YES